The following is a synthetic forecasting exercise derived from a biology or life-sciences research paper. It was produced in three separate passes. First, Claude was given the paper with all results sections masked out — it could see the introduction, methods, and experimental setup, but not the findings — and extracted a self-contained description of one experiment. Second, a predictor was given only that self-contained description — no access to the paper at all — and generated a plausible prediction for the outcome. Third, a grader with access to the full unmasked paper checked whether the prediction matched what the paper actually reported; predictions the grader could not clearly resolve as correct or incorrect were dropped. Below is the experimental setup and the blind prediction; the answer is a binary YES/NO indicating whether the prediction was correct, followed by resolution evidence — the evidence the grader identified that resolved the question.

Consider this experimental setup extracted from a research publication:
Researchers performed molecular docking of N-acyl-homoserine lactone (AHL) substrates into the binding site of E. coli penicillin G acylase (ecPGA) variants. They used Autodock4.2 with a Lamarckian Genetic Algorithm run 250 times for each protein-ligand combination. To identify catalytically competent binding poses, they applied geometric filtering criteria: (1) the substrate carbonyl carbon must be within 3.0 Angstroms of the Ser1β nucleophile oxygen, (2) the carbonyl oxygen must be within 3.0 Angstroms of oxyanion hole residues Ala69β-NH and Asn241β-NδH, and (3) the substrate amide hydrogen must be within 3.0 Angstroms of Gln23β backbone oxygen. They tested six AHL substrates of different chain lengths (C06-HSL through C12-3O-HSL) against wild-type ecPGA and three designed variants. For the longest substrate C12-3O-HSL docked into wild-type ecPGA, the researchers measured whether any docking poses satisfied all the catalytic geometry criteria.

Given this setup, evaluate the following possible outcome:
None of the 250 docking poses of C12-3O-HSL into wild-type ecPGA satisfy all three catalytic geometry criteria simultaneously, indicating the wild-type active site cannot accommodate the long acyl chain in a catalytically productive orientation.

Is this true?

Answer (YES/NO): NO